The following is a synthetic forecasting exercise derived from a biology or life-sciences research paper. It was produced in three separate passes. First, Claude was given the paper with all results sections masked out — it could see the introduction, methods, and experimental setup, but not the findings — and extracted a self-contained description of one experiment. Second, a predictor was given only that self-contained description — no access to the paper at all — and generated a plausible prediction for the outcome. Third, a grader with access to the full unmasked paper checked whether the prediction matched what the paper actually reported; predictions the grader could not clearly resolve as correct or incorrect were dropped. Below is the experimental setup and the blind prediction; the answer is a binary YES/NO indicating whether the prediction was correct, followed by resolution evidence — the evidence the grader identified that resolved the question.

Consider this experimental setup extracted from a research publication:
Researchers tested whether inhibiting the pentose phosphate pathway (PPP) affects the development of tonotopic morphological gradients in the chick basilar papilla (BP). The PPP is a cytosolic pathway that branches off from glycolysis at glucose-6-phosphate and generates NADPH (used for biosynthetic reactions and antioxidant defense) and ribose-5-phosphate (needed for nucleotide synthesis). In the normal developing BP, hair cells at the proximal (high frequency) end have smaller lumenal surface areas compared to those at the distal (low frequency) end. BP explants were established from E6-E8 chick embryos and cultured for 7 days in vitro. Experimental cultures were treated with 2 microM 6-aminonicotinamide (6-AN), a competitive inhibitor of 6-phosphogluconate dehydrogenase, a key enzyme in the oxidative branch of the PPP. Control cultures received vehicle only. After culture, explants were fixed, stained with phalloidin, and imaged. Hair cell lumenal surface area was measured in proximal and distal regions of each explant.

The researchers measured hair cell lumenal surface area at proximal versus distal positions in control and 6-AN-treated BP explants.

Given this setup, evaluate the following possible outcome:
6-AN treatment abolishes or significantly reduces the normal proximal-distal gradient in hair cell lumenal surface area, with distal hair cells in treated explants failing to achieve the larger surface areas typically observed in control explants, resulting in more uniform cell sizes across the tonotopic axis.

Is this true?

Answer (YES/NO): NO